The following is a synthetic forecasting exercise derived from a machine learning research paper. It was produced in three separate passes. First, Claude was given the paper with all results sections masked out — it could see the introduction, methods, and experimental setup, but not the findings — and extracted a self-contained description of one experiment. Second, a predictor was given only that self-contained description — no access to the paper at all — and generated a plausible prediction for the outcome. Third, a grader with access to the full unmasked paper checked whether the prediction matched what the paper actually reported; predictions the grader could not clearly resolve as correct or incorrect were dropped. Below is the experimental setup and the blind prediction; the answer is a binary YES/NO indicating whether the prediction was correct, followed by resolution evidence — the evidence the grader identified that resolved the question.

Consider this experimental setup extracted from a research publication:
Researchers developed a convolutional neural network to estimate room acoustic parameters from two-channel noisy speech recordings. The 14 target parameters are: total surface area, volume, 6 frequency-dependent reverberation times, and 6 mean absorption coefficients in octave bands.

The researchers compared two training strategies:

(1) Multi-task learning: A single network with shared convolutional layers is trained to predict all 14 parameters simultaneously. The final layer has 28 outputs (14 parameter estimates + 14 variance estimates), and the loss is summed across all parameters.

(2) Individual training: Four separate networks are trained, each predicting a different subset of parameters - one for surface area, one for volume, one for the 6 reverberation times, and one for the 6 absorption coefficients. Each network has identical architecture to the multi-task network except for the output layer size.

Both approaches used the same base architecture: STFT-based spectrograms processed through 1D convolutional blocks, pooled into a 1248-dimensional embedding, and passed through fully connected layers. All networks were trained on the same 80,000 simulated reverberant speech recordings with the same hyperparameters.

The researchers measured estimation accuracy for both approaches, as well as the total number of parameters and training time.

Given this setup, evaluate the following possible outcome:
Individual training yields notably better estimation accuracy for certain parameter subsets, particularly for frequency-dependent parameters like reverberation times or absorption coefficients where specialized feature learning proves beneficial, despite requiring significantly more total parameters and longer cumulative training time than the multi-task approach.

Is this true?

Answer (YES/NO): NO